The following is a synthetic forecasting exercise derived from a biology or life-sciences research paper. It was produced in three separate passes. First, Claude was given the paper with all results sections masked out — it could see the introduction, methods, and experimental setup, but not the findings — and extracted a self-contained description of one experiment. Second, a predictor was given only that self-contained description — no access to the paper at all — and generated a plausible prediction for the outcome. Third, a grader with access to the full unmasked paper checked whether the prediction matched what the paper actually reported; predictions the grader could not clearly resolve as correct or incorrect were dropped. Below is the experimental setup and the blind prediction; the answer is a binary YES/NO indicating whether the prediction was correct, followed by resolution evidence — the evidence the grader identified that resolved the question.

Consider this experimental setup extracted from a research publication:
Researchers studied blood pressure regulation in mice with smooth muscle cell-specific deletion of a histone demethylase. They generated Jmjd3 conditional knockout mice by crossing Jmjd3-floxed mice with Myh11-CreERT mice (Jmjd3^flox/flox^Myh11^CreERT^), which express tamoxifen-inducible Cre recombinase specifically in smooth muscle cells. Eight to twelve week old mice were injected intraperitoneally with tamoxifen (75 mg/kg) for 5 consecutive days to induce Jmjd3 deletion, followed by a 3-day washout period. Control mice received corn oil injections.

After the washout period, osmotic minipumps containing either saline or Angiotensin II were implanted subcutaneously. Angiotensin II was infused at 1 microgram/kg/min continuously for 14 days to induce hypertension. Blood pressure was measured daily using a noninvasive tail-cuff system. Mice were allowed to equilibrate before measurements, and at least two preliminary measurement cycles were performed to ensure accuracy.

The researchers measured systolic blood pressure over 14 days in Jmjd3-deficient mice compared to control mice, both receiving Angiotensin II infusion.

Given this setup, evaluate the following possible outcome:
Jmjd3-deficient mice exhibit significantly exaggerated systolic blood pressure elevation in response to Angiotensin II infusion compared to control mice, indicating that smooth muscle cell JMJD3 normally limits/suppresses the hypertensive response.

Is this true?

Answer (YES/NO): YES